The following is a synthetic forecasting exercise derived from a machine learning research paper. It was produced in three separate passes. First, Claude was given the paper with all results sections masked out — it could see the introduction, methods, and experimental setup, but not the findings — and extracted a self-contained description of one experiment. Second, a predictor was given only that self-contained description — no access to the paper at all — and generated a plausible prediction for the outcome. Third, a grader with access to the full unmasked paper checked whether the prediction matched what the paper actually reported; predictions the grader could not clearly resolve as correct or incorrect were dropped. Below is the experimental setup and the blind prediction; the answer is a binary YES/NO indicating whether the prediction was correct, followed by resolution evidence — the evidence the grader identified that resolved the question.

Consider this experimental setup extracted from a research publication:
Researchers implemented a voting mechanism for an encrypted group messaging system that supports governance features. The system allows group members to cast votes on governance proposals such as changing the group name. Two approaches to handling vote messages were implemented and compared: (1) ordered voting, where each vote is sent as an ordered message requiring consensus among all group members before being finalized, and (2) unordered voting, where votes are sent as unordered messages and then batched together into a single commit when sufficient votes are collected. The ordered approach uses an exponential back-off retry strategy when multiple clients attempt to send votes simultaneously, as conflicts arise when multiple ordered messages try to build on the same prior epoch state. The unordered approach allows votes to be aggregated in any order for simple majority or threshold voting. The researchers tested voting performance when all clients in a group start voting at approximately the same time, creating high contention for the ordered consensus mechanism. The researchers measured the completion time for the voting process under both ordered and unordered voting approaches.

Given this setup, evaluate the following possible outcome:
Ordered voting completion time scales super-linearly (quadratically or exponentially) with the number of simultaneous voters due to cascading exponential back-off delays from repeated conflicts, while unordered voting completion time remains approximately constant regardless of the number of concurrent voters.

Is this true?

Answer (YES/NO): NO